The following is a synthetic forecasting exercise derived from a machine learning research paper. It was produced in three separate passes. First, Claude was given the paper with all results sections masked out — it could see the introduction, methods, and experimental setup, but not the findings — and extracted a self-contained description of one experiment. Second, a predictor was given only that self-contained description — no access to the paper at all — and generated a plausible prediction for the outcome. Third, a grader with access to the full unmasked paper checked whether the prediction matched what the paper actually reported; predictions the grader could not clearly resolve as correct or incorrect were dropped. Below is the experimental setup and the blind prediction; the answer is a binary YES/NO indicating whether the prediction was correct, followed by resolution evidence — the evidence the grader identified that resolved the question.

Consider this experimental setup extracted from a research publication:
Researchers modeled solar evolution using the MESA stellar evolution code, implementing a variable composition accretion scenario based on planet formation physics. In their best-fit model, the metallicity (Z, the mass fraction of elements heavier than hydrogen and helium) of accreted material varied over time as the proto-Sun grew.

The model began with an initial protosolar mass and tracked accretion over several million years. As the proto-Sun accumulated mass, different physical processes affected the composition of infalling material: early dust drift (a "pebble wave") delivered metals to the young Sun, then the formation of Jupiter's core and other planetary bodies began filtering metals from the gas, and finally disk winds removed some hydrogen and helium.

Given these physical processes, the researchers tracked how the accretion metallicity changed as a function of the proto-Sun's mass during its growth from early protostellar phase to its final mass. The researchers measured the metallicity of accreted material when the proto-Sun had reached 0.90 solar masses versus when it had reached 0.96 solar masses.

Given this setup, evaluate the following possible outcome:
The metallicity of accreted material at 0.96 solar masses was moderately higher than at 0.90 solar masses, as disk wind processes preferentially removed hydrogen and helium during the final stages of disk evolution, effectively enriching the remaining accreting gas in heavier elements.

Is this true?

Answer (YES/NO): NO